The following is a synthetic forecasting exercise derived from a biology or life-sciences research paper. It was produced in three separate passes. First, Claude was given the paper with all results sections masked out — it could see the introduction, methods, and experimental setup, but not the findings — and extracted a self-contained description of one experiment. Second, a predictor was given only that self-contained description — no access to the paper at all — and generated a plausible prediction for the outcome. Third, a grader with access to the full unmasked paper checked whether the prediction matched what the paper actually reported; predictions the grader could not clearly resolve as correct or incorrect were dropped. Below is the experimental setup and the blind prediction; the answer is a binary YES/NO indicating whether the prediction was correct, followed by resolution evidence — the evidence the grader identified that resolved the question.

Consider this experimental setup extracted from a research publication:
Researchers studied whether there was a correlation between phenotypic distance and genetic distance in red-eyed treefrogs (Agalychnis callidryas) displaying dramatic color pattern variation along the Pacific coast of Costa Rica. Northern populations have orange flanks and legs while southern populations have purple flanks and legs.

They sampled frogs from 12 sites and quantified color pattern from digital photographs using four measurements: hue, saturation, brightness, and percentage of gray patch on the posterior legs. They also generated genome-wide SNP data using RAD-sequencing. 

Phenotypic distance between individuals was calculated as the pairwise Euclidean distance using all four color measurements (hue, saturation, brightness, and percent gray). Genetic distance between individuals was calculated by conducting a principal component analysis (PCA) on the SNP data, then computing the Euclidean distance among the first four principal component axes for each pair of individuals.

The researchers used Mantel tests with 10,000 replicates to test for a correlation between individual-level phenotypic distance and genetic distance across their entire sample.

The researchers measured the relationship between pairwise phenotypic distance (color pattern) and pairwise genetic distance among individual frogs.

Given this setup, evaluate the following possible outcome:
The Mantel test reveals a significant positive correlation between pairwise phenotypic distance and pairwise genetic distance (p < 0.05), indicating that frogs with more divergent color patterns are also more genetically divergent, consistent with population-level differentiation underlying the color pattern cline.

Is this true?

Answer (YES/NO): NO